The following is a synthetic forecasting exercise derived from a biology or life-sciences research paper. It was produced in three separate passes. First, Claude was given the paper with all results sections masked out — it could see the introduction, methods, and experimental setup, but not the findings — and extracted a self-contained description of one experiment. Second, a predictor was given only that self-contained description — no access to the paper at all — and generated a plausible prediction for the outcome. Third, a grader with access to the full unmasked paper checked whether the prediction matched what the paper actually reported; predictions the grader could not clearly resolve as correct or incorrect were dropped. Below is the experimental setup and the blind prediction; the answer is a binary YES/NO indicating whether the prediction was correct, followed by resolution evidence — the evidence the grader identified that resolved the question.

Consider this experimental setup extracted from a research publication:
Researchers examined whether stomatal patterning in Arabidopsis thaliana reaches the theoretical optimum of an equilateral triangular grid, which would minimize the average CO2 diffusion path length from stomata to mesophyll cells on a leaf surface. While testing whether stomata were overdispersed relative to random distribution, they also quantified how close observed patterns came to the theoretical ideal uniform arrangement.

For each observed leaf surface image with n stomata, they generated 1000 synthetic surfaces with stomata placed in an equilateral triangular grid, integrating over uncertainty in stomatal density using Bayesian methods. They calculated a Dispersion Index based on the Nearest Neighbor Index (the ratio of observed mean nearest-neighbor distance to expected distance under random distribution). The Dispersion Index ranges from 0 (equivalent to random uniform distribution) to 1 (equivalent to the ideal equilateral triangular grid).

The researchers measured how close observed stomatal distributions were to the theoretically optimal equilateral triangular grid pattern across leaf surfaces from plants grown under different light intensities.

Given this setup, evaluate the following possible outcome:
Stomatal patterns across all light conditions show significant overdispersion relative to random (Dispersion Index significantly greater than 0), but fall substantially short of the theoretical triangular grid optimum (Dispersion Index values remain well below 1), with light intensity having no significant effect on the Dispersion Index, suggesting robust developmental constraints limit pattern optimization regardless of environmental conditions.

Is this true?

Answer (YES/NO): NO